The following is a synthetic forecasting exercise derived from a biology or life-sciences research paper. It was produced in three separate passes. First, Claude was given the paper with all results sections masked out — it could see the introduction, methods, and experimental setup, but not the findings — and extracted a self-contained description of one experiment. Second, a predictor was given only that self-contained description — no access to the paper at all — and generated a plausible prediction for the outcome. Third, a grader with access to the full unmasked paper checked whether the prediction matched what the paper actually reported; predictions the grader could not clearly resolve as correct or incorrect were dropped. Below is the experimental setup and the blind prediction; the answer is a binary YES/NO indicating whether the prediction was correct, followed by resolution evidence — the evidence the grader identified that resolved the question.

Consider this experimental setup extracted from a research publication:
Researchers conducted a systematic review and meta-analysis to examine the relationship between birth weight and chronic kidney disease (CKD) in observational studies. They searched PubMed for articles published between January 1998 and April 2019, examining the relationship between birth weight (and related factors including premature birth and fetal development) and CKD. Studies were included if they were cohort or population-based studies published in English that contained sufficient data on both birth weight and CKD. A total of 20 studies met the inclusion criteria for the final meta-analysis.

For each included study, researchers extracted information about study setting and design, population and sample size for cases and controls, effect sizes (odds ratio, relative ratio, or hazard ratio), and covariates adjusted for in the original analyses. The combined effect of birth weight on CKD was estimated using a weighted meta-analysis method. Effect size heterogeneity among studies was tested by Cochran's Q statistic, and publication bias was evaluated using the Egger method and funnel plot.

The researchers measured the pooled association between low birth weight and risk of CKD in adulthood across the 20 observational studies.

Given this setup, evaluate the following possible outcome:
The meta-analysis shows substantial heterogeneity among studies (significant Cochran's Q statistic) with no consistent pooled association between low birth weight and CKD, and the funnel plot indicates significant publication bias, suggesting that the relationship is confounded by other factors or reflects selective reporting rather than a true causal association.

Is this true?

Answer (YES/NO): NO